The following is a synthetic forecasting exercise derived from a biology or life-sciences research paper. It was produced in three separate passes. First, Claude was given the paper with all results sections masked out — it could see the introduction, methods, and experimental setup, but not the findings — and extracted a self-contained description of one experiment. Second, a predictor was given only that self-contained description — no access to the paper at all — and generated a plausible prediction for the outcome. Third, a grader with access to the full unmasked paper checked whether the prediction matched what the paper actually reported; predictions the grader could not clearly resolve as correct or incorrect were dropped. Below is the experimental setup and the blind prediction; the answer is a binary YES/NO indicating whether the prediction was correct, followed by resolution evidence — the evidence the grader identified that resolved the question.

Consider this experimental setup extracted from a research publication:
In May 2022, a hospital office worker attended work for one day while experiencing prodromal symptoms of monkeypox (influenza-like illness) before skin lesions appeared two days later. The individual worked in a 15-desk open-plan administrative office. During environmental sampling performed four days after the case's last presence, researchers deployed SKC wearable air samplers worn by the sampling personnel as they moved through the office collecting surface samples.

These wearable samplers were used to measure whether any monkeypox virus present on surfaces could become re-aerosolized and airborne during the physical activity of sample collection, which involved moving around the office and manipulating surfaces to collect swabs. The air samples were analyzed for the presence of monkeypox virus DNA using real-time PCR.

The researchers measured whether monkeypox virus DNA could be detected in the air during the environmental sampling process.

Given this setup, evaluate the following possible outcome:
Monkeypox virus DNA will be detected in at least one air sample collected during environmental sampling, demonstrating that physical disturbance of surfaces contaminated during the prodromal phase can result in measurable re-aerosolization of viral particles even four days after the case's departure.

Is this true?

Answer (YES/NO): NO